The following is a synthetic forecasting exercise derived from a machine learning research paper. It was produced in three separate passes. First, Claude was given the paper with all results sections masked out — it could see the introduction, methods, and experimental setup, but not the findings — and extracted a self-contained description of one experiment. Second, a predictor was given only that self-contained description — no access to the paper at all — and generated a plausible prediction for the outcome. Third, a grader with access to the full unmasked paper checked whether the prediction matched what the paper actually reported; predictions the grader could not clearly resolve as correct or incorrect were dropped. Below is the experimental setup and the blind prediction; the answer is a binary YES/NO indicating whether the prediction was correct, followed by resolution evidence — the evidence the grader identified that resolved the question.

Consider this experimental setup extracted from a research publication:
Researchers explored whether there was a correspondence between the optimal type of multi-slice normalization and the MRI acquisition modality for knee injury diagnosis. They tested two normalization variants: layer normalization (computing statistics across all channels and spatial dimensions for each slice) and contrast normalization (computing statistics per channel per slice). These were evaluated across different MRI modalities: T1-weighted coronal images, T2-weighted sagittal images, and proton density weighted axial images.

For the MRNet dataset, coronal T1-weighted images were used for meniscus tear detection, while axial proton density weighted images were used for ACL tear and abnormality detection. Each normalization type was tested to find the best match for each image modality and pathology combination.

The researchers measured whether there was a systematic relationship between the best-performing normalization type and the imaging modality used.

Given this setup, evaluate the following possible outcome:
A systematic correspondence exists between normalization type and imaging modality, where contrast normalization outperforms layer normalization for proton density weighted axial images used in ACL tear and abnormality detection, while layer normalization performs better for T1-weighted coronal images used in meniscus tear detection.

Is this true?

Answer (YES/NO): NO